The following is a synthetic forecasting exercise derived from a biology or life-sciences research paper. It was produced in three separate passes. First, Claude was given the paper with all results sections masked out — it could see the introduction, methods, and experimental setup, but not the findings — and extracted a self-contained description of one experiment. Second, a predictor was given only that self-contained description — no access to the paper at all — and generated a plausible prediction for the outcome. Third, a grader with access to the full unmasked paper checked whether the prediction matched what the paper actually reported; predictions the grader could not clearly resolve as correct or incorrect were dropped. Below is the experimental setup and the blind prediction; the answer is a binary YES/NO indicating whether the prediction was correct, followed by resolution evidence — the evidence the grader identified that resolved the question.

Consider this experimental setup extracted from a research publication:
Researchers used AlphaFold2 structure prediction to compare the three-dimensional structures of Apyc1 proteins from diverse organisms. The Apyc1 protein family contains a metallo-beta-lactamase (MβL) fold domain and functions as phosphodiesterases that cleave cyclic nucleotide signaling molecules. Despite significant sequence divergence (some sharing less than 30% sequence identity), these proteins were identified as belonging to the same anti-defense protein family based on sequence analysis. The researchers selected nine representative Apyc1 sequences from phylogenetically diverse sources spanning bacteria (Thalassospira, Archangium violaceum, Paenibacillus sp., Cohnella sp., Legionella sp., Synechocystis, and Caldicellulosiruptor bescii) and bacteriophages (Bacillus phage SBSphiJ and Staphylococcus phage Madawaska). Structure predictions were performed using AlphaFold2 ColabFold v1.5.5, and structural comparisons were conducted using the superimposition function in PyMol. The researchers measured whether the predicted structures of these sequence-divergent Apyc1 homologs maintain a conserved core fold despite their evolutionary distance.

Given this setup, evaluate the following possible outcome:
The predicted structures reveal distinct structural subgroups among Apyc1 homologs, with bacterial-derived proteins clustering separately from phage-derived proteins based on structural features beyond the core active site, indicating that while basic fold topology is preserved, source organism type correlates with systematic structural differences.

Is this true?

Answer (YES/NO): NO